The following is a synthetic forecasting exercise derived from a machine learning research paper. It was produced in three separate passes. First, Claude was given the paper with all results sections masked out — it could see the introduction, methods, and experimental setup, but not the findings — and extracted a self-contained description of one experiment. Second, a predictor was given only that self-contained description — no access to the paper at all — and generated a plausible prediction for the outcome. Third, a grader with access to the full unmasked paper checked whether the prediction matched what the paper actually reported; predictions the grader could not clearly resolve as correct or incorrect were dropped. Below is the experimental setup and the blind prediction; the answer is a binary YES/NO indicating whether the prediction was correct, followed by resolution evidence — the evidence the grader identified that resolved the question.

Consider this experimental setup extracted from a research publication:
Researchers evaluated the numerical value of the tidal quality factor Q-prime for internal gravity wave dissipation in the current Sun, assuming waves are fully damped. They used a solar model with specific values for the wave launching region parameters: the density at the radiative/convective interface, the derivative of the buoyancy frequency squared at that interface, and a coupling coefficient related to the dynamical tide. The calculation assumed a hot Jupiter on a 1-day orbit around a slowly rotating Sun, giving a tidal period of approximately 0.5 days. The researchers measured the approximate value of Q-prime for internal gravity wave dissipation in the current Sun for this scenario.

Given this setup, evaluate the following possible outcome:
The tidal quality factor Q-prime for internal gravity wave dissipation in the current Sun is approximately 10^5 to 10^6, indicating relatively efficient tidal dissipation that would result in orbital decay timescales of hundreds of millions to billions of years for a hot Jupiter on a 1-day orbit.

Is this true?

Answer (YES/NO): NO